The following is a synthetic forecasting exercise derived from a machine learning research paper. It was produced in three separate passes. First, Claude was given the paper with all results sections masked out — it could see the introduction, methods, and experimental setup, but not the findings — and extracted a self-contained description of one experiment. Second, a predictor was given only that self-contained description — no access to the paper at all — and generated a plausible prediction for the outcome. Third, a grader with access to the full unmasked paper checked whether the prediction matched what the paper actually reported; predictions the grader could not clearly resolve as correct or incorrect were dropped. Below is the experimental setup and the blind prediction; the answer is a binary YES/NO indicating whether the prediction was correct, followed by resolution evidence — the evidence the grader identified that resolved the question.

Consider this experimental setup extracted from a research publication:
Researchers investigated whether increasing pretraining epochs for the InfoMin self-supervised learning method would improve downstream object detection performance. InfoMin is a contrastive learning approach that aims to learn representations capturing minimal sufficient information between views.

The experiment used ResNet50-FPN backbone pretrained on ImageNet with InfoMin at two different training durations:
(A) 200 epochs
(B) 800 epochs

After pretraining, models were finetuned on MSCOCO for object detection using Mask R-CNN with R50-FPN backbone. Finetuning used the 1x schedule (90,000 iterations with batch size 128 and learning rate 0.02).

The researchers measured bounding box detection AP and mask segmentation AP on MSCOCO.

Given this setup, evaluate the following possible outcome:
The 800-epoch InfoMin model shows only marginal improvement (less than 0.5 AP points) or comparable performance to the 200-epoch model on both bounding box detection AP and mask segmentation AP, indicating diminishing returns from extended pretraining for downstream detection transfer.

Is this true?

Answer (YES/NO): NO